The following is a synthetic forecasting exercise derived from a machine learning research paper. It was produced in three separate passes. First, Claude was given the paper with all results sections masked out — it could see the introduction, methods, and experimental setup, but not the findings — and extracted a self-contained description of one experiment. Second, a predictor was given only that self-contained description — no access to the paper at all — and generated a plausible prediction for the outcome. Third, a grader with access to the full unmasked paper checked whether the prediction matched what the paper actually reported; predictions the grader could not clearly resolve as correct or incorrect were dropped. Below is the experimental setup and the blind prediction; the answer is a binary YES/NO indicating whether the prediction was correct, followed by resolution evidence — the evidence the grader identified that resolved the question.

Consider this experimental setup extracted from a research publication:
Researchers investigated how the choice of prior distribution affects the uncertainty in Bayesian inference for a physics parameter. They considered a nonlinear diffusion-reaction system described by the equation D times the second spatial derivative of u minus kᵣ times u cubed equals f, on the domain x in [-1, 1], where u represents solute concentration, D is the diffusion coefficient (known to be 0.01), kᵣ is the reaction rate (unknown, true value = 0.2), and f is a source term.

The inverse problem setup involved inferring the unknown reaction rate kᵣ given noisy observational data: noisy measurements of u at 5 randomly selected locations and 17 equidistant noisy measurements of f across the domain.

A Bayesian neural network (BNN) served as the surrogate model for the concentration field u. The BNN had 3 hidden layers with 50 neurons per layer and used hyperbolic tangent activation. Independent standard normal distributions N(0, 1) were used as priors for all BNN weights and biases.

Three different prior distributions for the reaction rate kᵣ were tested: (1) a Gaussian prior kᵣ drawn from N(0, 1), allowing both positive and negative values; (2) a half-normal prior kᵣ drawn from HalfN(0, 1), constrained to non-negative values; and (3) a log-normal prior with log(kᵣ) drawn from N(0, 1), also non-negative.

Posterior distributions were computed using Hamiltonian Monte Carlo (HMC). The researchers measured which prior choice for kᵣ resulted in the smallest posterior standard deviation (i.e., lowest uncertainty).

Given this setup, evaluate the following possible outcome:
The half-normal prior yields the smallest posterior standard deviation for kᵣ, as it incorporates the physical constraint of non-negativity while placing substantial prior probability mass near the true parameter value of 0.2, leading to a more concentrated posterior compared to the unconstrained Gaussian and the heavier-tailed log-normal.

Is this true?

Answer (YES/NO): YES